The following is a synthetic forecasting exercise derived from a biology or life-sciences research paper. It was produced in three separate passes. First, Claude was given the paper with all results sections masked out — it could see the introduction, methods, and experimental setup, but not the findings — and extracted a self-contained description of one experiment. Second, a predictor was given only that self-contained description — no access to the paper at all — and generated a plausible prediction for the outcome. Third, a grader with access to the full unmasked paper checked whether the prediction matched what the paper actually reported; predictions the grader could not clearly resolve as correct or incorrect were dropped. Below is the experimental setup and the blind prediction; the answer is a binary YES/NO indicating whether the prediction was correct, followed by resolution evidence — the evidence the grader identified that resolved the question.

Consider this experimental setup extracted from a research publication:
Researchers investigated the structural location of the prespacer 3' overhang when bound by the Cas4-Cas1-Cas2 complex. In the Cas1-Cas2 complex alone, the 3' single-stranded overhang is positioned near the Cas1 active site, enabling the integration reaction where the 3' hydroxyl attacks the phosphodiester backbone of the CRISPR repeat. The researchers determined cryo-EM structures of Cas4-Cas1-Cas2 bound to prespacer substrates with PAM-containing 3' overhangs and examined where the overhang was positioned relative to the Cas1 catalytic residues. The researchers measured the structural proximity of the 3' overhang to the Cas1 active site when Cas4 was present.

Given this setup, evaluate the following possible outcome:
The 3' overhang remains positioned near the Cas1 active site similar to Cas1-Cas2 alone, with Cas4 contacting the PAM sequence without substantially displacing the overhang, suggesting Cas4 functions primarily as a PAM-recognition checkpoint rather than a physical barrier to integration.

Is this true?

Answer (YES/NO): NO